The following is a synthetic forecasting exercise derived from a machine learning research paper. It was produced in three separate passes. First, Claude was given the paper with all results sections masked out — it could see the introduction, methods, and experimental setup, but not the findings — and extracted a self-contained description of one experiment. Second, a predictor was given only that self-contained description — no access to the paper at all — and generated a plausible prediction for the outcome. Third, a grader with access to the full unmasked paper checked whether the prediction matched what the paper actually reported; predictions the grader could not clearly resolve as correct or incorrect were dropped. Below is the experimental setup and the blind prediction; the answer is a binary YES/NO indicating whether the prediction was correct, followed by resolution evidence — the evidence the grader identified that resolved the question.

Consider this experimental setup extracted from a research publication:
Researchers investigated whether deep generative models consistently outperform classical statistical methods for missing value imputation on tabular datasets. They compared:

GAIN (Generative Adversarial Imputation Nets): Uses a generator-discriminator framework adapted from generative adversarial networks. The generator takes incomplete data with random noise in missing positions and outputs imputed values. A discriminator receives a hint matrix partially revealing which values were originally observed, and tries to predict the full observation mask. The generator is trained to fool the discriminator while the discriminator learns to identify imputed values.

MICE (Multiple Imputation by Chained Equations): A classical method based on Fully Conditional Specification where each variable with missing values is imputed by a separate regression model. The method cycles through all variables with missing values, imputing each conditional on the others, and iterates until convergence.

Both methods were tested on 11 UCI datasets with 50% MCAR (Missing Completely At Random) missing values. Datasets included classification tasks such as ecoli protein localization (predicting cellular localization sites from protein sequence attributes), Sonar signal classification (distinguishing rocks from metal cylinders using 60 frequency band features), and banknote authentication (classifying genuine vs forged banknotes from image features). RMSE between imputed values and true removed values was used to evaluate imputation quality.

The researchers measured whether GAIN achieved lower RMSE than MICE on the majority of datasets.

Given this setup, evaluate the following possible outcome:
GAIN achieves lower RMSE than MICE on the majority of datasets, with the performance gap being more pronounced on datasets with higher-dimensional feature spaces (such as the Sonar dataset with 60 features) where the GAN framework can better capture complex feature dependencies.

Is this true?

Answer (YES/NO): NO